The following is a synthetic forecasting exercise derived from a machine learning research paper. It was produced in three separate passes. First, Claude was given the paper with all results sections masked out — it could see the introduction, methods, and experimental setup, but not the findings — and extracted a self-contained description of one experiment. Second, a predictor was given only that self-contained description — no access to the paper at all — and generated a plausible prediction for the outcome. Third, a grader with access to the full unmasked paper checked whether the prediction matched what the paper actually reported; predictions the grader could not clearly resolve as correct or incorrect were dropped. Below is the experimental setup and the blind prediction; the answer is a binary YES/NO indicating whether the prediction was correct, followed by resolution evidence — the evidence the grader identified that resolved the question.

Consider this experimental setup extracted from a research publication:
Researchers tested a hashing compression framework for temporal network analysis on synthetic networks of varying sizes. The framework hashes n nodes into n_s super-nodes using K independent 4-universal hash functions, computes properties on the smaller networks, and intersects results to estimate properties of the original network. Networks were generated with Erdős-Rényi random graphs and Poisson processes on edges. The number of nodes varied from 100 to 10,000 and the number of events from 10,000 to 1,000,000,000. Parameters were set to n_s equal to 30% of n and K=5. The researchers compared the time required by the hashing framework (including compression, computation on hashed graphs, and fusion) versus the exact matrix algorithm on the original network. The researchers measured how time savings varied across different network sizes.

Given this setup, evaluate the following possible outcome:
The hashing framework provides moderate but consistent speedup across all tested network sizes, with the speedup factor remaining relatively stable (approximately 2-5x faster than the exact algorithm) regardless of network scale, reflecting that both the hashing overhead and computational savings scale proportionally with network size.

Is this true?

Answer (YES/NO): NO